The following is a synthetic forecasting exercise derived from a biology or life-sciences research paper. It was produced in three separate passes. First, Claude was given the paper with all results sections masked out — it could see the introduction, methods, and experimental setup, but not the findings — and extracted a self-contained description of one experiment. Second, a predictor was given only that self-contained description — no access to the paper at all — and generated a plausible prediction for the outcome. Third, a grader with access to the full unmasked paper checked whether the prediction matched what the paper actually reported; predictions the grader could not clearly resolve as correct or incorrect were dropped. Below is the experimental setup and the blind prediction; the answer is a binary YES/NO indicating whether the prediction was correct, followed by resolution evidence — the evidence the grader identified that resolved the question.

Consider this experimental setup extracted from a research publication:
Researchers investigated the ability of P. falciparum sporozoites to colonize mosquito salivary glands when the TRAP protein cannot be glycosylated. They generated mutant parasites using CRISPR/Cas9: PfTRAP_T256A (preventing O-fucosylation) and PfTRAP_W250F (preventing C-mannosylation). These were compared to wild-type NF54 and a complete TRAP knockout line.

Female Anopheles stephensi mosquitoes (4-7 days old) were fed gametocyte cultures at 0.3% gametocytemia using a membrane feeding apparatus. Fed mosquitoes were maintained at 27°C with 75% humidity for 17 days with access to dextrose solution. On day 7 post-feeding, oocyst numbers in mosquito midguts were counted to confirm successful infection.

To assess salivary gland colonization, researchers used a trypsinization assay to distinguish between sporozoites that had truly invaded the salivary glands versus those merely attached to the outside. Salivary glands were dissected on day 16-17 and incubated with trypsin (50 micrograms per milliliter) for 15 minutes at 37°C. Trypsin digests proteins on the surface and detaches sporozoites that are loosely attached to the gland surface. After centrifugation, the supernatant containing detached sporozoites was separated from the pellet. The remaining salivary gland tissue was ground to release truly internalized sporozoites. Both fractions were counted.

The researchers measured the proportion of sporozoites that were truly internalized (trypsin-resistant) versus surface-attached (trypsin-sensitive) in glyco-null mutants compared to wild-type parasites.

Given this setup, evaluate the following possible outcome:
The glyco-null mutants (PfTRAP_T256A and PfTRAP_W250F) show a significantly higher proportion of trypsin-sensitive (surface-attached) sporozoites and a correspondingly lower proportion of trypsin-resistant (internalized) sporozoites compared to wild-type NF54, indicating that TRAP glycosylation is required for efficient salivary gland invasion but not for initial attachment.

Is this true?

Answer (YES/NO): YES